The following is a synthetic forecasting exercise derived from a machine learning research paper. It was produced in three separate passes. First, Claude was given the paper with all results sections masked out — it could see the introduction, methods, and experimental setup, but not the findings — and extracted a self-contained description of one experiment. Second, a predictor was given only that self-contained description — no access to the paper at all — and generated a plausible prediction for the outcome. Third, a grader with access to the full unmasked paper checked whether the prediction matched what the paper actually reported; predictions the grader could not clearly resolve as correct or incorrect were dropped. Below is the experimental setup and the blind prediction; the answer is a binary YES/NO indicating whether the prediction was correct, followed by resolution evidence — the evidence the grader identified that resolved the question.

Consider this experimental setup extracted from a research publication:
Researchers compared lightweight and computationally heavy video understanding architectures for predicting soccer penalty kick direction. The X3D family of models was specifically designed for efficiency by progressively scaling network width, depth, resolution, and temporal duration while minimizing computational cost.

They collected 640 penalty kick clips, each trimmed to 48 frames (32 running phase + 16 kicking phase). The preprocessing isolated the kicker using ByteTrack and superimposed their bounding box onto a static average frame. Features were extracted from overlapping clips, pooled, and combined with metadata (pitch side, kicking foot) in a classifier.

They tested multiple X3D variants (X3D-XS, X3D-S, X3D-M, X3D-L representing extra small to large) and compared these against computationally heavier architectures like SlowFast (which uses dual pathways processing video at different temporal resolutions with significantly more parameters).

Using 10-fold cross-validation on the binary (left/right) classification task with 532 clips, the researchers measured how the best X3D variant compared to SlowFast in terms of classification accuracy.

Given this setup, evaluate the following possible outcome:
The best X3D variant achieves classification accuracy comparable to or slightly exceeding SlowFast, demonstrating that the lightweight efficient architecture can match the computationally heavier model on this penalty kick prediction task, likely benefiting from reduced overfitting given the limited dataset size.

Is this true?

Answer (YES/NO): YES